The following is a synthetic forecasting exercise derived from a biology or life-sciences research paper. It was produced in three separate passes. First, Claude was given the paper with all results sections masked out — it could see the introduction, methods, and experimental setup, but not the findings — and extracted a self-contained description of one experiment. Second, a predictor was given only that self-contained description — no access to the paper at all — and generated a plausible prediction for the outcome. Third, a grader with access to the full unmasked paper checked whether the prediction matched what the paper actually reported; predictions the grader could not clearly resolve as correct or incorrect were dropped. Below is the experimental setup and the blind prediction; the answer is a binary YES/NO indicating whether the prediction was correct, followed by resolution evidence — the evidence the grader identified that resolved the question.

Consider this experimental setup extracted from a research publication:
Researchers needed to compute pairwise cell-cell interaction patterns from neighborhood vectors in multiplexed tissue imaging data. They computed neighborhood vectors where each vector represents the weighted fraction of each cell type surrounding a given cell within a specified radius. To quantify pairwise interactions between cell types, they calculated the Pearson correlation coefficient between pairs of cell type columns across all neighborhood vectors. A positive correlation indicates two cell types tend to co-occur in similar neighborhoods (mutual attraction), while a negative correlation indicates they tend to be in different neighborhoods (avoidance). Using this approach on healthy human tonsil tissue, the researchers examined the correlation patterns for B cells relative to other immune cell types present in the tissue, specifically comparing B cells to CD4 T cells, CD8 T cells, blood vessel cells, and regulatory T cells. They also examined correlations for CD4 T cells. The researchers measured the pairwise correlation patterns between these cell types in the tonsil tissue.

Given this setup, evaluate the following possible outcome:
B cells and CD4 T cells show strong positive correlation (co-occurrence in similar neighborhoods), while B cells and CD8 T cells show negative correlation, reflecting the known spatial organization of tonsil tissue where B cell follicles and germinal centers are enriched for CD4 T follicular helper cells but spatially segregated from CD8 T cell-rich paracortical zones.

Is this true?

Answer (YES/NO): NO